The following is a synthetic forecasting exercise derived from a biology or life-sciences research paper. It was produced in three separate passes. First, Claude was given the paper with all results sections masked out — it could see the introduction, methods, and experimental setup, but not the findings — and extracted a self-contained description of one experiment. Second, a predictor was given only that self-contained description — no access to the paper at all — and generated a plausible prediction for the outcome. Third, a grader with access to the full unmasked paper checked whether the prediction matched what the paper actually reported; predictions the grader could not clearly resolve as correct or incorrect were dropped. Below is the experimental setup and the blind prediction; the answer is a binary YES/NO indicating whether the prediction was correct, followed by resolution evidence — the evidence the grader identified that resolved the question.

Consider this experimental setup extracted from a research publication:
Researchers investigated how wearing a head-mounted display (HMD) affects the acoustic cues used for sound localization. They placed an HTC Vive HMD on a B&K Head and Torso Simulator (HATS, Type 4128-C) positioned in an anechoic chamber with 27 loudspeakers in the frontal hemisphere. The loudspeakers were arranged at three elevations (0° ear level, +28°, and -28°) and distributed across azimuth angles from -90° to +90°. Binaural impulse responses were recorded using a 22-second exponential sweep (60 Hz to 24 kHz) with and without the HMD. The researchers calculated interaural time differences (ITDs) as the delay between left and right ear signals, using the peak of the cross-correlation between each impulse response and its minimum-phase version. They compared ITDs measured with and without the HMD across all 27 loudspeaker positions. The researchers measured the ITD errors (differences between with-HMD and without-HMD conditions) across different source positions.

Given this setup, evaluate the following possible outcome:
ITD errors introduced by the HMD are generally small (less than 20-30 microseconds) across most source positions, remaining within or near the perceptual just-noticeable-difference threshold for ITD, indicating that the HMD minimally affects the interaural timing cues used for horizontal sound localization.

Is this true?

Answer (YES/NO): NO